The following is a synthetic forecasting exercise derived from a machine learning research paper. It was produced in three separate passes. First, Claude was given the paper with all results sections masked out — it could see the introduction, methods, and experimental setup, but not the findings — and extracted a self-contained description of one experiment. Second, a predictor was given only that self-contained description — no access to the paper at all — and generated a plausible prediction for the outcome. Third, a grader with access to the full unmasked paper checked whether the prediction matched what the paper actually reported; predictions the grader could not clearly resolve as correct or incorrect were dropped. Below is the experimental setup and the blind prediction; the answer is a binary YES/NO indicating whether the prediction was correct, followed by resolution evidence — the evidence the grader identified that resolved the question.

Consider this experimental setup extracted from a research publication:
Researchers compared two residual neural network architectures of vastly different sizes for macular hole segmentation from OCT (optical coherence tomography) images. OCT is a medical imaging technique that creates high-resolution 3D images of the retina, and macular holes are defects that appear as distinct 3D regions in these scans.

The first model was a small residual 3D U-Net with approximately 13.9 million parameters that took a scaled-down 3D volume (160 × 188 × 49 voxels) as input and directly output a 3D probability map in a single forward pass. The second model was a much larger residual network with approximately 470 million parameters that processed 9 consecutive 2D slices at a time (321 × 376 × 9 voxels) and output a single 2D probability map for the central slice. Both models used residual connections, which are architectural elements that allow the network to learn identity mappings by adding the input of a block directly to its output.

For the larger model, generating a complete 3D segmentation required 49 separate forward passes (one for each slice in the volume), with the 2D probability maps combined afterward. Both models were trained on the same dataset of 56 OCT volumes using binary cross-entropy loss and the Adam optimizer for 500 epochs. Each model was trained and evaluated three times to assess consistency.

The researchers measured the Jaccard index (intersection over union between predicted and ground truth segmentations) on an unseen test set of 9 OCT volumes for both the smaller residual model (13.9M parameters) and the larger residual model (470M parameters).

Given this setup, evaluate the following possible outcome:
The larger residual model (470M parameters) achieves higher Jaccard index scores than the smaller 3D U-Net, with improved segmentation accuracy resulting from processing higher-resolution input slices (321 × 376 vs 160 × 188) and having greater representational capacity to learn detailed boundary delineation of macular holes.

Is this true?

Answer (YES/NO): NO